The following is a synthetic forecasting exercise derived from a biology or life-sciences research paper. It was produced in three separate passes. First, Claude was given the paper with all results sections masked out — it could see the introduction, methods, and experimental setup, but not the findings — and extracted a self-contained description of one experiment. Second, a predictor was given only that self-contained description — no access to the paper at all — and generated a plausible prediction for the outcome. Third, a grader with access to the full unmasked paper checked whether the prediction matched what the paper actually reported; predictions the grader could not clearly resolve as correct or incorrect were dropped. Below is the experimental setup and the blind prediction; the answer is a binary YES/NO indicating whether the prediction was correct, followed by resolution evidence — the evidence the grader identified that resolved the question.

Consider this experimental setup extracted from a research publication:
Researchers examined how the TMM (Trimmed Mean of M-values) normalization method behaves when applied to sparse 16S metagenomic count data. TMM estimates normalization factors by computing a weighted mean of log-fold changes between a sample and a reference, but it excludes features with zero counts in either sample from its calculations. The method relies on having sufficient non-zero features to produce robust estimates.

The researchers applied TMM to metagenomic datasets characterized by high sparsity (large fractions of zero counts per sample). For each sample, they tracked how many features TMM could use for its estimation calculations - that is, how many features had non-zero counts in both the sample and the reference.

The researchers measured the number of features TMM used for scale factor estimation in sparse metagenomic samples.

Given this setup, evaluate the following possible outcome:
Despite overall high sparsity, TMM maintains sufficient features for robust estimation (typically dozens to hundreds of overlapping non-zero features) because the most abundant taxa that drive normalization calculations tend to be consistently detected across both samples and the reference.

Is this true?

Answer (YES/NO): NO